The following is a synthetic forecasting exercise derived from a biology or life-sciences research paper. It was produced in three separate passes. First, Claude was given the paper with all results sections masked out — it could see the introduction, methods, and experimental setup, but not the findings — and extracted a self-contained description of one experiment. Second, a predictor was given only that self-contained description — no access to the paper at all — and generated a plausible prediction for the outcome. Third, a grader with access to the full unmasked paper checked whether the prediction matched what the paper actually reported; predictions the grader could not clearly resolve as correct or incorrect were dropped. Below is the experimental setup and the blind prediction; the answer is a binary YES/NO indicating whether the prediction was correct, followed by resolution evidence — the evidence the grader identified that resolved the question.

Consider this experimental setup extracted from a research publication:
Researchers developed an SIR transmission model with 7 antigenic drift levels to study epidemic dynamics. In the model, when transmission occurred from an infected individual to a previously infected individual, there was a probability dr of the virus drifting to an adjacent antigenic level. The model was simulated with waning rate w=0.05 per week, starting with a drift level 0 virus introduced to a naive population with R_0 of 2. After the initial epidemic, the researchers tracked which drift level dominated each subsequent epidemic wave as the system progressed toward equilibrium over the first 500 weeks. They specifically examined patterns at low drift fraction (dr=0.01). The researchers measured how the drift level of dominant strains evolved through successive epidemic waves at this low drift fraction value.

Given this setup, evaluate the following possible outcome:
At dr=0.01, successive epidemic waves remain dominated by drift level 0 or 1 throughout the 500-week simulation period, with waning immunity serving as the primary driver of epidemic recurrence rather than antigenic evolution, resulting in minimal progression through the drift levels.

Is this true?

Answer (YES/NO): NO